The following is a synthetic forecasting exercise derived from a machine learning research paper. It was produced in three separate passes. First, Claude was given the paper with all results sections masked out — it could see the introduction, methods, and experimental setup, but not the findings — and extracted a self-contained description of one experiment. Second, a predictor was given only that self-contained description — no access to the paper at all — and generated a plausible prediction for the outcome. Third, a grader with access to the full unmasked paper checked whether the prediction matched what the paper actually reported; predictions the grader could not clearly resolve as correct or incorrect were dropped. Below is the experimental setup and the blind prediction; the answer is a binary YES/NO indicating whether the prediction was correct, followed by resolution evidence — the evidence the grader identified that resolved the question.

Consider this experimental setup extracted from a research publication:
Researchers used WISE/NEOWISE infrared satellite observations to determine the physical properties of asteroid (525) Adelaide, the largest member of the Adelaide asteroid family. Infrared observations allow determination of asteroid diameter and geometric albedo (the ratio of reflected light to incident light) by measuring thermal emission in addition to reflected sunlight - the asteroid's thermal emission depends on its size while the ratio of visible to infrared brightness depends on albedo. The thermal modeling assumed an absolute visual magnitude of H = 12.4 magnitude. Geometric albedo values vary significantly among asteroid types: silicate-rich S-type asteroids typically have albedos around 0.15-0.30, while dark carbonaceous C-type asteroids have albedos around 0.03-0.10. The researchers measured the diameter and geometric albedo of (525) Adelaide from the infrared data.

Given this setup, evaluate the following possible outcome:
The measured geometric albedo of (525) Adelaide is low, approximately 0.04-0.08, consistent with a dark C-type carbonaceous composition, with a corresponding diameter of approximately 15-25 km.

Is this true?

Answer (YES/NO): NO